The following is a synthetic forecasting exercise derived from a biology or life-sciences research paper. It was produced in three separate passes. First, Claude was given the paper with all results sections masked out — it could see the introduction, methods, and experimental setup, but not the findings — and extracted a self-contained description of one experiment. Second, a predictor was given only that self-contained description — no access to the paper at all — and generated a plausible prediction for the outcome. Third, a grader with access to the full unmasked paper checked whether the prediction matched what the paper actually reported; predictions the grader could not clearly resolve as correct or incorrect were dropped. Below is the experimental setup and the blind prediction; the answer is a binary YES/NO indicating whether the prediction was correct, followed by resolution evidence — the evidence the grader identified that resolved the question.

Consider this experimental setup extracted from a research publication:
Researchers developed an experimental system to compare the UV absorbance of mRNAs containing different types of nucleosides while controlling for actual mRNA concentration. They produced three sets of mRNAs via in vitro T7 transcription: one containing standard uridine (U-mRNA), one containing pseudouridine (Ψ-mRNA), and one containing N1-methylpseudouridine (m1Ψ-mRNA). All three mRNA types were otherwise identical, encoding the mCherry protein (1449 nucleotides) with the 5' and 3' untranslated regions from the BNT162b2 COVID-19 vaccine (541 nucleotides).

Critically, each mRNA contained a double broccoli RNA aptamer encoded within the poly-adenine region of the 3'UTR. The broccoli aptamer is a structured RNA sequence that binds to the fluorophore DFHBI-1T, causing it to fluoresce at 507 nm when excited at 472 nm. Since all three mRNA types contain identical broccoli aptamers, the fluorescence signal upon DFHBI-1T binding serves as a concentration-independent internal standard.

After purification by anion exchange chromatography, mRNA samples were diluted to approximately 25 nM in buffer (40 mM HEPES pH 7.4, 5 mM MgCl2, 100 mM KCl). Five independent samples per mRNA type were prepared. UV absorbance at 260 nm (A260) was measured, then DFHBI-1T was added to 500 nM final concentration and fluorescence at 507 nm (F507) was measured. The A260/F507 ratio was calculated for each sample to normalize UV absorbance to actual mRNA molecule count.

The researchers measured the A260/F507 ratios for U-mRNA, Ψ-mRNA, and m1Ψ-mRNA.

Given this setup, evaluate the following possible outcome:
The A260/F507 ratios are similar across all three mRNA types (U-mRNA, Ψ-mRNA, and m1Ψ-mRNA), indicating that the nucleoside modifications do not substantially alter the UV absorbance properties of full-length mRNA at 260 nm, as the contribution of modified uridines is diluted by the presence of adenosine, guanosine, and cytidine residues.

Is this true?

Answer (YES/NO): NO